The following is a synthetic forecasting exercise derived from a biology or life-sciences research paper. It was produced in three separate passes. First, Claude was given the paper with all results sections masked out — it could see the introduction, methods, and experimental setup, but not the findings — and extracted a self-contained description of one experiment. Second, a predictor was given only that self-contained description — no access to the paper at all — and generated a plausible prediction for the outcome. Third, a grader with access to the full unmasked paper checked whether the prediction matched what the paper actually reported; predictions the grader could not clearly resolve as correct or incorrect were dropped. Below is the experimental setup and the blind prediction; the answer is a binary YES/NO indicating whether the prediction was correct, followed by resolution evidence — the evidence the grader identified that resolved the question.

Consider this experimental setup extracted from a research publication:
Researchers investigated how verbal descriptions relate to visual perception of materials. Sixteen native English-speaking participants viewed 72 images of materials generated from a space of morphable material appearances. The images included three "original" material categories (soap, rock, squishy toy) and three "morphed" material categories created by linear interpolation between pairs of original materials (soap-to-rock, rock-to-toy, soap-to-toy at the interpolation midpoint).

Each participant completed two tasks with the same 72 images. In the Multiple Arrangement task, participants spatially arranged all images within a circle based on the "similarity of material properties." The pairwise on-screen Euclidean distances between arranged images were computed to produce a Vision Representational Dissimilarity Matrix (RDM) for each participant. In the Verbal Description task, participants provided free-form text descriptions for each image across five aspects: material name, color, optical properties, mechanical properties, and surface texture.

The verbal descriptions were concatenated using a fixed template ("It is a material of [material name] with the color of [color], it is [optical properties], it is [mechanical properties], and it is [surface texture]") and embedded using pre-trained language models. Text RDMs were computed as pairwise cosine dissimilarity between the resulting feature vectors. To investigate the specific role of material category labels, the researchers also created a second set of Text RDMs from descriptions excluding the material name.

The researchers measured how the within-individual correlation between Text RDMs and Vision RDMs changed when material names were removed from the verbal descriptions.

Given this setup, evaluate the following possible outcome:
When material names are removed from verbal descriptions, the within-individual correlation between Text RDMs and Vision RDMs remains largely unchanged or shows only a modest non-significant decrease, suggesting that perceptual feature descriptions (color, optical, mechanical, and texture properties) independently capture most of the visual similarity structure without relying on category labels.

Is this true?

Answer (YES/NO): NO